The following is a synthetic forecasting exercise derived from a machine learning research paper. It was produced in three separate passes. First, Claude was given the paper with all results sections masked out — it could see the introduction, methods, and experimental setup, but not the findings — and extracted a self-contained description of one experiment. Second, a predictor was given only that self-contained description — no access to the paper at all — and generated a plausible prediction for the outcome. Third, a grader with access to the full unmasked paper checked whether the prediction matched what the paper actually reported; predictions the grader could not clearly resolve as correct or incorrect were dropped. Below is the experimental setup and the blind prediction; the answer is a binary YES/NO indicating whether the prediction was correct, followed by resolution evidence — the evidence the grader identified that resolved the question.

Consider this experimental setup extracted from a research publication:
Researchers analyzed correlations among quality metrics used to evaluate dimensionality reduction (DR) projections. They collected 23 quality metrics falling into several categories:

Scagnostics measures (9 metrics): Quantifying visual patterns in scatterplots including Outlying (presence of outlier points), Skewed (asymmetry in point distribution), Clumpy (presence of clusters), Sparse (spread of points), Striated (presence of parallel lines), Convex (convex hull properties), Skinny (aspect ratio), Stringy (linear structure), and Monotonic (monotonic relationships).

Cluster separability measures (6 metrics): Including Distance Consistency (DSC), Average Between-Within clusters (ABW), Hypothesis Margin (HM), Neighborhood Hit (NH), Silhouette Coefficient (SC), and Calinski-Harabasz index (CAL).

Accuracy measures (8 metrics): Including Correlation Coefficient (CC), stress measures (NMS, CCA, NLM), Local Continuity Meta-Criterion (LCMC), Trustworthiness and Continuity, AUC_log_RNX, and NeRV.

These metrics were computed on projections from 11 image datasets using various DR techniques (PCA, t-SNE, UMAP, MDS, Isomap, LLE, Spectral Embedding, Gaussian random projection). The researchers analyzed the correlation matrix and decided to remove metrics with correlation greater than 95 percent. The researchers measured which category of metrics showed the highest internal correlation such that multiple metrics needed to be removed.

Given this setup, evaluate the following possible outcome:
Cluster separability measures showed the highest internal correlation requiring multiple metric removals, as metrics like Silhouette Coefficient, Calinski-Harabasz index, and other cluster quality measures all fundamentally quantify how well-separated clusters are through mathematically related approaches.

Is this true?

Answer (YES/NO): YES